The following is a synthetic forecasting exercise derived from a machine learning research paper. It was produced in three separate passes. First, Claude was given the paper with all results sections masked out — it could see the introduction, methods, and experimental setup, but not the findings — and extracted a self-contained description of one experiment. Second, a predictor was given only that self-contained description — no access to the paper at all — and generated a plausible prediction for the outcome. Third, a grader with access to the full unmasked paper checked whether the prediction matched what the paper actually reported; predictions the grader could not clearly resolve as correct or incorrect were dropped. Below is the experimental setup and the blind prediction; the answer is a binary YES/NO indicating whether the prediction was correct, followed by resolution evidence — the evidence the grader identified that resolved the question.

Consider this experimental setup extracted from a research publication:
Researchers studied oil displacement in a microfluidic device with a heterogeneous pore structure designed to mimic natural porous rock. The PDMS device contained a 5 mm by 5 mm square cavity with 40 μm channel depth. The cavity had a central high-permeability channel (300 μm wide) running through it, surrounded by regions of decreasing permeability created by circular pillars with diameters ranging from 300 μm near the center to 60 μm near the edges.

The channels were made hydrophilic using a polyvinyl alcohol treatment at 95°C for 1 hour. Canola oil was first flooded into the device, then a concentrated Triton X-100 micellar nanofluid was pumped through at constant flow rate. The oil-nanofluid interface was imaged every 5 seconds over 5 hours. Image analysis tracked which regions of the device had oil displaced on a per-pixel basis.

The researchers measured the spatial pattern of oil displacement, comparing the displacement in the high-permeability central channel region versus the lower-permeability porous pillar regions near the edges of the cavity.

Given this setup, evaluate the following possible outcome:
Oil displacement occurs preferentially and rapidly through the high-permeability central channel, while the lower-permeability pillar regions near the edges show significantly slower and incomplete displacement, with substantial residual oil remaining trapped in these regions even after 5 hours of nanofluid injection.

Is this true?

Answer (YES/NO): NO